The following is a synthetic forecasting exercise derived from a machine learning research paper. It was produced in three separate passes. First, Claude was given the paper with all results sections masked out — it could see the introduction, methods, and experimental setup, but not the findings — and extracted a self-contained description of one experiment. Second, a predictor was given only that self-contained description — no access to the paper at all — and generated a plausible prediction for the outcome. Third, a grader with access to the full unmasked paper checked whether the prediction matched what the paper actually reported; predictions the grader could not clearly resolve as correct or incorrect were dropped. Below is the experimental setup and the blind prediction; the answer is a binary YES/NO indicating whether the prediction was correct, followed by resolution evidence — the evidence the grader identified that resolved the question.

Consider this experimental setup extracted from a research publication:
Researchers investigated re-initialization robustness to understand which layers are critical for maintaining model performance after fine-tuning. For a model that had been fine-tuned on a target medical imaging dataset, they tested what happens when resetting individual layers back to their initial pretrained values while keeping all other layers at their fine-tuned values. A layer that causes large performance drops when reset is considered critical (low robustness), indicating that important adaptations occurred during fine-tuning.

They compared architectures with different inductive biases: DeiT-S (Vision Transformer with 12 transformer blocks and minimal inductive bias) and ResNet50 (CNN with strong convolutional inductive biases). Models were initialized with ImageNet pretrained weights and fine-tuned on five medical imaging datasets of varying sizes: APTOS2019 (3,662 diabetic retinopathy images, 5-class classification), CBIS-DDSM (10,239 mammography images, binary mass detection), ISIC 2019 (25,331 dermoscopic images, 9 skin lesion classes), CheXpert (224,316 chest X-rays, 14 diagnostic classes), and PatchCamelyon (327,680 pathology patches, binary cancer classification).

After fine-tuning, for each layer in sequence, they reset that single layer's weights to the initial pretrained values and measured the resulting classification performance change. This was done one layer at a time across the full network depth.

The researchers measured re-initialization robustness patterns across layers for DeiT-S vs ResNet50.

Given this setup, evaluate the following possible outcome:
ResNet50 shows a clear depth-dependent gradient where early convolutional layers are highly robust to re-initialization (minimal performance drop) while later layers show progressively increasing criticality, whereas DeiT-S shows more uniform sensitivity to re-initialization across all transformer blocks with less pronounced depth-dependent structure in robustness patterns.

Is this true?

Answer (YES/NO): NO